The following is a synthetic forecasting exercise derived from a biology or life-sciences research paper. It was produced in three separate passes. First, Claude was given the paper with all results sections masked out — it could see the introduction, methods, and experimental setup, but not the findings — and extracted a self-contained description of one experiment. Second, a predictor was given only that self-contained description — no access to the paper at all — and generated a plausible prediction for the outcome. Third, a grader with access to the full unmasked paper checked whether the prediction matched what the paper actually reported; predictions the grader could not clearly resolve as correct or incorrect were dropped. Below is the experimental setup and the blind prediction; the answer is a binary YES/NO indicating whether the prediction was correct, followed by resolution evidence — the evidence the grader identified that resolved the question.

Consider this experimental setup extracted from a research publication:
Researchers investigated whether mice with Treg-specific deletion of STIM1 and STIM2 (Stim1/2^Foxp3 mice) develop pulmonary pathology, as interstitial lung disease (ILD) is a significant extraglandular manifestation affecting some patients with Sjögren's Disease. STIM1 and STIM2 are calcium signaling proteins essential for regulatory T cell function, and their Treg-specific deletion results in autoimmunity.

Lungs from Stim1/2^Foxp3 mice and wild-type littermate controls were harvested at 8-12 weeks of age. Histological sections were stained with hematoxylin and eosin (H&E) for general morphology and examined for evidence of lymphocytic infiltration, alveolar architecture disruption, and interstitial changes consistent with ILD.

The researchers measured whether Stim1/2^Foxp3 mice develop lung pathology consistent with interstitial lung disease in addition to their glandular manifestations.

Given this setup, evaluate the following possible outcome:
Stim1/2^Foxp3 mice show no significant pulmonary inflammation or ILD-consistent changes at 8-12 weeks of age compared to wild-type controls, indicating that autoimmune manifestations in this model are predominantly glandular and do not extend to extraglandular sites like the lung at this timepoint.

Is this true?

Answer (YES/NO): NO